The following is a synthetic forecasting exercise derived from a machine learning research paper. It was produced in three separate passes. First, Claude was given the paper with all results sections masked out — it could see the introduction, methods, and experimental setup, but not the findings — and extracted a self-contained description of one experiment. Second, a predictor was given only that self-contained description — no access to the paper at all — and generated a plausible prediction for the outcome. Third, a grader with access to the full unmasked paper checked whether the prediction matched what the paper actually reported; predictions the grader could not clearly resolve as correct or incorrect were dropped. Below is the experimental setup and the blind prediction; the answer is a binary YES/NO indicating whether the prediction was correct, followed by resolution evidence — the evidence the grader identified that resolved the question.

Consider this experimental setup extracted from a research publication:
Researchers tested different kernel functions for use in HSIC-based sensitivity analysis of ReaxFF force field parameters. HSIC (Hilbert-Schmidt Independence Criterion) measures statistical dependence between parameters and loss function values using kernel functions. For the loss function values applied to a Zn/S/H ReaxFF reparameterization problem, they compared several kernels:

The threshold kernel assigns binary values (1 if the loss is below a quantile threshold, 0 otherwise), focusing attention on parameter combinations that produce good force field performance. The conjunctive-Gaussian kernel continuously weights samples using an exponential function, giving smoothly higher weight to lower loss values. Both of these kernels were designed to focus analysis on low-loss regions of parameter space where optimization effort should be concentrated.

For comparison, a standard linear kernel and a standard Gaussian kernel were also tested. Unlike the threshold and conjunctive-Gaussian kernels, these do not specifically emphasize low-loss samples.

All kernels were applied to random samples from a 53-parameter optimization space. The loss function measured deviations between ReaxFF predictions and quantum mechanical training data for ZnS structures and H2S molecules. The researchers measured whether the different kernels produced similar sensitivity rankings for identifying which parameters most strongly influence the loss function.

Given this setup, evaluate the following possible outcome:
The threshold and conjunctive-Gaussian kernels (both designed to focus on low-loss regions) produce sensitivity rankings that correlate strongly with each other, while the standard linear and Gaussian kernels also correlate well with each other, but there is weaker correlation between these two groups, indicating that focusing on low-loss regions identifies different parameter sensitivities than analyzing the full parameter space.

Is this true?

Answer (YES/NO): NO